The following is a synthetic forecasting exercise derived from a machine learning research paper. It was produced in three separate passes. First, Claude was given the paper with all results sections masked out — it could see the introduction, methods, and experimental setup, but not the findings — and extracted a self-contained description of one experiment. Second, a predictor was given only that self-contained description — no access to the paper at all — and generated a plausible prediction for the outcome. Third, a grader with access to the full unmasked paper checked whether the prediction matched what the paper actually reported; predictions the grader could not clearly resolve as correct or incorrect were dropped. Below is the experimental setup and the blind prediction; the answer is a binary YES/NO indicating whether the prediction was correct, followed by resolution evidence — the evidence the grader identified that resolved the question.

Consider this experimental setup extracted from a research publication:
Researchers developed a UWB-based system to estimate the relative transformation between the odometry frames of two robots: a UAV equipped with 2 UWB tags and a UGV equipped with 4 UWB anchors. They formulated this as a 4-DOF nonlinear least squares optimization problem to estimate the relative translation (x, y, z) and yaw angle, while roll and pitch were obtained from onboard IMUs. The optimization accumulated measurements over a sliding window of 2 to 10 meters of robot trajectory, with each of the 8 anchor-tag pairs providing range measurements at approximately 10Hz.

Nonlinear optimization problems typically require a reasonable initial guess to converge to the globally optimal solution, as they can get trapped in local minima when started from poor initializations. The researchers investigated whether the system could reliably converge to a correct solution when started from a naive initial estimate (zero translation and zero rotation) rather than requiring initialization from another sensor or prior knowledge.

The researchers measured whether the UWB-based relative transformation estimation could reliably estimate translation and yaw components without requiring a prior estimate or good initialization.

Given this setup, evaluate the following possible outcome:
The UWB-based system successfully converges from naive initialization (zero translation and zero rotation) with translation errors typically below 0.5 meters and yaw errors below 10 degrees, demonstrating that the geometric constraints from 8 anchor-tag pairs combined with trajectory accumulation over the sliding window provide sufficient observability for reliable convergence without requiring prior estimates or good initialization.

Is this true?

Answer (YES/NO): NO